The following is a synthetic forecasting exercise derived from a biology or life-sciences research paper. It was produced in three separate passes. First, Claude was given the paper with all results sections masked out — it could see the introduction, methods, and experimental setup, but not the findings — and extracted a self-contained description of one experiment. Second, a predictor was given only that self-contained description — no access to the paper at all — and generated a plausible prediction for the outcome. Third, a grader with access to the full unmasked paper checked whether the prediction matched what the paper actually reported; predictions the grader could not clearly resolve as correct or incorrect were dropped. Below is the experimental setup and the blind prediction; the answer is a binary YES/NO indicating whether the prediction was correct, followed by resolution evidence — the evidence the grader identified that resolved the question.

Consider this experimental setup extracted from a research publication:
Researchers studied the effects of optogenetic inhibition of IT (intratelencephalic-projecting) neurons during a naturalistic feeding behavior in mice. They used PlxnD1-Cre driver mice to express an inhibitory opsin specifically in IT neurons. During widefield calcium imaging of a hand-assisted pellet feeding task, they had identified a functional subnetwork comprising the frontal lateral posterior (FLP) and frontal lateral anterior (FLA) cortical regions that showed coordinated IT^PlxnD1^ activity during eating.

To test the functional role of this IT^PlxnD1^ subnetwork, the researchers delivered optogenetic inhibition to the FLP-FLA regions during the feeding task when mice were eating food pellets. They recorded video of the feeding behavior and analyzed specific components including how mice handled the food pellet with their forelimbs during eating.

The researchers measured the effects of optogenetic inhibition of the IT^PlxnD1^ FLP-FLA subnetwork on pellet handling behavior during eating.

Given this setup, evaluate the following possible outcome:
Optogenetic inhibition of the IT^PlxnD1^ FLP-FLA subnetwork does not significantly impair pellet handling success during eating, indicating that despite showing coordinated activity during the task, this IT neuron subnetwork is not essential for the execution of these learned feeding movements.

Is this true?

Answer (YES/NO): NO